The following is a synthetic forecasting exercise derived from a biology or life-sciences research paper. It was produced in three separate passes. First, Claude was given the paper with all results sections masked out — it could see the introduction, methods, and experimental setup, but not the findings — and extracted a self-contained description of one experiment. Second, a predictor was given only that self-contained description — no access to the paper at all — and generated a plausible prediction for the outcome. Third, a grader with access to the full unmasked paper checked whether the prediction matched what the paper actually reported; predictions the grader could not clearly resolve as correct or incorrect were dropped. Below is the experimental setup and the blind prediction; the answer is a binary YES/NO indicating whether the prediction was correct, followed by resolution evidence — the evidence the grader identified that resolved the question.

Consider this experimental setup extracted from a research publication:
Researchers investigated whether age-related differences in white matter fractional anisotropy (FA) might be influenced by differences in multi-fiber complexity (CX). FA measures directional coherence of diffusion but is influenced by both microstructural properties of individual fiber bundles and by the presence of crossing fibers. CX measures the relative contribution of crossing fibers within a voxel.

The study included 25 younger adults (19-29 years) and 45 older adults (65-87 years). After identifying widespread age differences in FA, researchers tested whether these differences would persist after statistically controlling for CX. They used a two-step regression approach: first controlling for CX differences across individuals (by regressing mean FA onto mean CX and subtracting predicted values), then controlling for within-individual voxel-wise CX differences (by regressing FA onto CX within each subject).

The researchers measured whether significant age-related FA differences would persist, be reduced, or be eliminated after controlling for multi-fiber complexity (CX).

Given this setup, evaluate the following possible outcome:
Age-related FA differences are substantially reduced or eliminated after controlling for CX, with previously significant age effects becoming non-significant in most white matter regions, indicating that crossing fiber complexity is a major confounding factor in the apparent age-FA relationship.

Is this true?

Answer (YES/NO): YES